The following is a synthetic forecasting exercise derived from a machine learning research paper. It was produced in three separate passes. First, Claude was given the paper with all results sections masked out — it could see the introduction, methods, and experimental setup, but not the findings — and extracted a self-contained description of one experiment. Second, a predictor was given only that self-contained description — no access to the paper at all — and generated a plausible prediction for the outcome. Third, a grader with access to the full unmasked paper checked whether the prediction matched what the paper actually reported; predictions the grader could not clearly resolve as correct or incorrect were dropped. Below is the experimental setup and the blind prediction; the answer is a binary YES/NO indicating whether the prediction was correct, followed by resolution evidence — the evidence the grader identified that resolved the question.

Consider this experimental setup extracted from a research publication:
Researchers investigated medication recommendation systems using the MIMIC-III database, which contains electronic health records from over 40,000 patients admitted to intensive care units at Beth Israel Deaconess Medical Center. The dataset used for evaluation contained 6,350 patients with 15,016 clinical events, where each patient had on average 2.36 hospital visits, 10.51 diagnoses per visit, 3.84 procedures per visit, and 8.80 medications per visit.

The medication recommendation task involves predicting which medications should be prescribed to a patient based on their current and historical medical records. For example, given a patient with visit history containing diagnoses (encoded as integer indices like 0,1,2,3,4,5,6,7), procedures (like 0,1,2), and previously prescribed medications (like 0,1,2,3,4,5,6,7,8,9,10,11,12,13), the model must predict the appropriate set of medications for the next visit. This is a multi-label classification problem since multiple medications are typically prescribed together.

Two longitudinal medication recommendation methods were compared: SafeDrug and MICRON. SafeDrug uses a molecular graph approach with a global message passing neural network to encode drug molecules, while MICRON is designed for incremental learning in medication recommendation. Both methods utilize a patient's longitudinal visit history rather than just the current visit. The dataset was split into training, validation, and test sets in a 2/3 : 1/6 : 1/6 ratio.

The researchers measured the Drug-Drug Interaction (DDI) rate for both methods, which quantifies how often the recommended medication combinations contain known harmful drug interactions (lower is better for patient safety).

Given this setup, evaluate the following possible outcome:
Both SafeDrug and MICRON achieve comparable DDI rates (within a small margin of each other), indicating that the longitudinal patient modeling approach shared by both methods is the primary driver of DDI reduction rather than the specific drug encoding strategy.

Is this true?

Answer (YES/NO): NO